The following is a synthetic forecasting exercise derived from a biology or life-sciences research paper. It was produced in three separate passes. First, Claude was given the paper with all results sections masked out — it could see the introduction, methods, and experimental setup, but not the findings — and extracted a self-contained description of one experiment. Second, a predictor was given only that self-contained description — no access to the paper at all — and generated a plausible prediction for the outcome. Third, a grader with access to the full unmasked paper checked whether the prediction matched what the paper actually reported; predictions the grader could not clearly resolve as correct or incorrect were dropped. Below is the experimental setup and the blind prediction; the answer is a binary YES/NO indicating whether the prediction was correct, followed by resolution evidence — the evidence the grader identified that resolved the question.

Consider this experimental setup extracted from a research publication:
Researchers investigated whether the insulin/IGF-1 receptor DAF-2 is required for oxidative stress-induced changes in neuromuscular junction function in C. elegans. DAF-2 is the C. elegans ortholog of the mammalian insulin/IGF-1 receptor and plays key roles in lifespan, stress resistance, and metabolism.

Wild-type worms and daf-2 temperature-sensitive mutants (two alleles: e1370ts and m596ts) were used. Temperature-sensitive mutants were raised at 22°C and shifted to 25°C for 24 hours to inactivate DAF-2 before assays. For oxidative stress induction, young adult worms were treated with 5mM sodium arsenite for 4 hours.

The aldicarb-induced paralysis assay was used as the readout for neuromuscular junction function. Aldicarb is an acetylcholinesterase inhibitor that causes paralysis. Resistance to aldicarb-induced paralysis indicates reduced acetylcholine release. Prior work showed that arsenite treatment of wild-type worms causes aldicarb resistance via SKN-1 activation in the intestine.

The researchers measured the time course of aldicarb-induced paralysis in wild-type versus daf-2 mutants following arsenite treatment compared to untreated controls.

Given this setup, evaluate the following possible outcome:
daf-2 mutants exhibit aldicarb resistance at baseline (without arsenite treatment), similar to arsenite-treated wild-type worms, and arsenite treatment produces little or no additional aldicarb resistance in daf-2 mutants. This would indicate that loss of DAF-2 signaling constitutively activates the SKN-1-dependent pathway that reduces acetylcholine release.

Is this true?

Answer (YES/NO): NO